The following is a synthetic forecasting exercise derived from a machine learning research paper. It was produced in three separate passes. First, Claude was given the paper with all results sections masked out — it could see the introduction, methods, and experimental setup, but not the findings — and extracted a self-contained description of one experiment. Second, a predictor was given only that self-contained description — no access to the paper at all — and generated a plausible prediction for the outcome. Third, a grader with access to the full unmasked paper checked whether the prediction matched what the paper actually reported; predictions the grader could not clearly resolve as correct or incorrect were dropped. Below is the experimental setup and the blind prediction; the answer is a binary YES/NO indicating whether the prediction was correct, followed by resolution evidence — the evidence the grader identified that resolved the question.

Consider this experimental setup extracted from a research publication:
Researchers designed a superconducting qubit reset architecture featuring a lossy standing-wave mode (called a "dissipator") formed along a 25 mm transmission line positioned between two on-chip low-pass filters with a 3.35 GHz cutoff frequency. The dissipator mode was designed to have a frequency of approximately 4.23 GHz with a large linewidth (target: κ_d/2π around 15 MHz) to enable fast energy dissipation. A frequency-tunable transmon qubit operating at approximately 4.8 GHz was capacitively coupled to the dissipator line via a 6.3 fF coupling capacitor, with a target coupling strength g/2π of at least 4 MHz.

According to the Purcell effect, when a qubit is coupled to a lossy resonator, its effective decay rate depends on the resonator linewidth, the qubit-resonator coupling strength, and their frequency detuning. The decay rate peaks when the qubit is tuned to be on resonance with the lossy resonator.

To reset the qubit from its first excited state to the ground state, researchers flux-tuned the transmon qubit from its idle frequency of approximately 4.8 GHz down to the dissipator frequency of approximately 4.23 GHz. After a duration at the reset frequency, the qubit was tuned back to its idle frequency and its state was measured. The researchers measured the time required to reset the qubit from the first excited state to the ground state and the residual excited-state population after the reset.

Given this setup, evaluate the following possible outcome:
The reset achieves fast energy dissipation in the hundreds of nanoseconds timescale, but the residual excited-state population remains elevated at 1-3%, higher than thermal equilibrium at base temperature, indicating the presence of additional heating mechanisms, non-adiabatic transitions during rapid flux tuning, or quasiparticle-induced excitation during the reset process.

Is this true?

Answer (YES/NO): YES